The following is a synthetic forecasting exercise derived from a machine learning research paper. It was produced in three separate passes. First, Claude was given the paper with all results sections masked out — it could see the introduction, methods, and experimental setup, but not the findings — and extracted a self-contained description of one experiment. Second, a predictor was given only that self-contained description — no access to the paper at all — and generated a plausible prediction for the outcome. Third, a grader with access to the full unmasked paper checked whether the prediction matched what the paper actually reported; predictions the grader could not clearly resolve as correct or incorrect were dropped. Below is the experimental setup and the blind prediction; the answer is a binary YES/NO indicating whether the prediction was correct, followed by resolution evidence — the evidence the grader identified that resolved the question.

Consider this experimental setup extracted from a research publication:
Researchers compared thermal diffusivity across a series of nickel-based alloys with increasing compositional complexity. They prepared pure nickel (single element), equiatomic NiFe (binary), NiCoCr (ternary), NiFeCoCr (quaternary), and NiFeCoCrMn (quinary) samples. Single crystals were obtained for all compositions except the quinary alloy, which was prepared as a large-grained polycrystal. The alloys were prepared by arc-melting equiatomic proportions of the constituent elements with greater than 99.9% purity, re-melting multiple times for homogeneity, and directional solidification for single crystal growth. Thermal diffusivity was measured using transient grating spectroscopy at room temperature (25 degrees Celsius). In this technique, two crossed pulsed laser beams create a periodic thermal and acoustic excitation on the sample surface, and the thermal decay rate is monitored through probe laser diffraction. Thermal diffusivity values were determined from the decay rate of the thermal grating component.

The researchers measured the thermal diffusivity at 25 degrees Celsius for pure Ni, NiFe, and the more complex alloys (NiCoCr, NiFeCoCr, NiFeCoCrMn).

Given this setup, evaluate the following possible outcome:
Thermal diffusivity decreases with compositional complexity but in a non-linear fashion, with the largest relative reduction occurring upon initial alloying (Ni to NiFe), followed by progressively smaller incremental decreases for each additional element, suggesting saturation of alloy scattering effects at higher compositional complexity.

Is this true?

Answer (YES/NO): NO